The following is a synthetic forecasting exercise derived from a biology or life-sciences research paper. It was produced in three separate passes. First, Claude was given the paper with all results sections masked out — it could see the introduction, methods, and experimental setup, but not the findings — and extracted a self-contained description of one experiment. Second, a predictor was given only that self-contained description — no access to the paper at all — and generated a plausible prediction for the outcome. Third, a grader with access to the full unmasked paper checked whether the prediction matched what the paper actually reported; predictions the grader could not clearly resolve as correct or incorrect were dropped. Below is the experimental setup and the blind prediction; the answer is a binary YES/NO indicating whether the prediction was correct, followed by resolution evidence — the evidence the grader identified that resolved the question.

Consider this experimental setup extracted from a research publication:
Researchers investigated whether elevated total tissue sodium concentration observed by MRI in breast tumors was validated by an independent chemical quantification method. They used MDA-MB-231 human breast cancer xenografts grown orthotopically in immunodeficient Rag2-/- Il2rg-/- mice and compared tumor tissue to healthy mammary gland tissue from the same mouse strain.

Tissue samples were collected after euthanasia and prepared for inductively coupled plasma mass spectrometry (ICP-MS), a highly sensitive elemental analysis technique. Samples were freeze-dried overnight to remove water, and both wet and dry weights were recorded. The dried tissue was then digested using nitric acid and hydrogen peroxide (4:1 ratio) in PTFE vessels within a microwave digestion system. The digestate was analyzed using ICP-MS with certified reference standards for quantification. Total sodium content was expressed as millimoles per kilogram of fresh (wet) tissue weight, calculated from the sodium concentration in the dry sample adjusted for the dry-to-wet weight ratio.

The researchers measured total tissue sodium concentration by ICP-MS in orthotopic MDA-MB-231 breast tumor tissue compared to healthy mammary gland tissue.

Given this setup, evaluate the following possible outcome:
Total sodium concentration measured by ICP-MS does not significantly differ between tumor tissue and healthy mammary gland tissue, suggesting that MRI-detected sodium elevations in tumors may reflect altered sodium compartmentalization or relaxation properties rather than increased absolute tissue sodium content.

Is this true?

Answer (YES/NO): NO